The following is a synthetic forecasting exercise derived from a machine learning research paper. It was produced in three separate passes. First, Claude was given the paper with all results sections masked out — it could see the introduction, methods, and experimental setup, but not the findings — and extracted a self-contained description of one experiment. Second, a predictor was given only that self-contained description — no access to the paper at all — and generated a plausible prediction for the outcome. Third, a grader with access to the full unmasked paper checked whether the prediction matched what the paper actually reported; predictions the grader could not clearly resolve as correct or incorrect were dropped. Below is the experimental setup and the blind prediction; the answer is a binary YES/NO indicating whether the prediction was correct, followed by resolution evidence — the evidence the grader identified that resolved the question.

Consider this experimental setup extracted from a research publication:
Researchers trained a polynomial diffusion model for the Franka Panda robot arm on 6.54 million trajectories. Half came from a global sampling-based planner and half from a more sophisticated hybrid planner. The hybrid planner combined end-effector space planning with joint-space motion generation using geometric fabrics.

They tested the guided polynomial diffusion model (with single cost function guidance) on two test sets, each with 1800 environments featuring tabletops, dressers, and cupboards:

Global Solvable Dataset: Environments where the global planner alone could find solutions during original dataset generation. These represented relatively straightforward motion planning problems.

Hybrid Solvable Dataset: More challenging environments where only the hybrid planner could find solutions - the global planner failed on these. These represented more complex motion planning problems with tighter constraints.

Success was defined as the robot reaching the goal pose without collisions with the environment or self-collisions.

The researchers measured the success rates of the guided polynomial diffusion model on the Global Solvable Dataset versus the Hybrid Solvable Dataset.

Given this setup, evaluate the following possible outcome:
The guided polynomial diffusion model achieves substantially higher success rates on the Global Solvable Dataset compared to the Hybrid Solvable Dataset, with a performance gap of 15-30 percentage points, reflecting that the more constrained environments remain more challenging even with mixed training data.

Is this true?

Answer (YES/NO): NO